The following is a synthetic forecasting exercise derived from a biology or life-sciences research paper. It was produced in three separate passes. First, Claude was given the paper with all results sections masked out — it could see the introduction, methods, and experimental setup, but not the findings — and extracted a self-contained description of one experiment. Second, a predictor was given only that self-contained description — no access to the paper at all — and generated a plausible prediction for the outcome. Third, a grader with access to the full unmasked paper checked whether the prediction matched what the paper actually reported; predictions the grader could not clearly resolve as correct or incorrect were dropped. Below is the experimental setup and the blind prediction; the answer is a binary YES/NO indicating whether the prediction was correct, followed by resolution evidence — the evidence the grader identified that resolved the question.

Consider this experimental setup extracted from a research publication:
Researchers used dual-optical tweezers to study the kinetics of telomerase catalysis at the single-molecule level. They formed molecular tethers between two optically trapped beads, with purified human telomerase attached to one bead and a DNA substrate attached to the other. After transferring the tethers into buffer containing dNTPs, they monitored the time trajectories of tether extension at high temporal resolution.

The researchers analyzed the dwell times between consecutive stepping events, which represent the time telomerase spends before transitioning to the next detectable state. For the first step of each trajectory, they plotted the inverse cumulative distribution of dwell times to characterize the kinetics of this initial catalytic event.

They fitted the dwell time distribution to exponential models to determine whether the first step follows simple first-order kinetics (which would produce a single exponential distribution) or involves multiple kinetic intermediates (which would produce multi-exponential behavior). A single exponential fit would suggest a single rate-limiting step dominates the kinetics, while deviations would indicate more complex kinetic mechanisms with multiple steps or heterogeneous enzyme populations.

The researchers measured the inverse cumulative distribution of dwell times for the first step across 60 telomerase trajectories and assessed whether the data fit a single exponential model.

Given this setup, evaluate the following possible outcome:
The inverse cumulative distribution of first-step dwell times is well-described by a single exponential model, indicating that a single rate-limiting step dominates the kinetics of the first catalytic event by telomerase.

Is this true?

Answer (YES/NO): YES